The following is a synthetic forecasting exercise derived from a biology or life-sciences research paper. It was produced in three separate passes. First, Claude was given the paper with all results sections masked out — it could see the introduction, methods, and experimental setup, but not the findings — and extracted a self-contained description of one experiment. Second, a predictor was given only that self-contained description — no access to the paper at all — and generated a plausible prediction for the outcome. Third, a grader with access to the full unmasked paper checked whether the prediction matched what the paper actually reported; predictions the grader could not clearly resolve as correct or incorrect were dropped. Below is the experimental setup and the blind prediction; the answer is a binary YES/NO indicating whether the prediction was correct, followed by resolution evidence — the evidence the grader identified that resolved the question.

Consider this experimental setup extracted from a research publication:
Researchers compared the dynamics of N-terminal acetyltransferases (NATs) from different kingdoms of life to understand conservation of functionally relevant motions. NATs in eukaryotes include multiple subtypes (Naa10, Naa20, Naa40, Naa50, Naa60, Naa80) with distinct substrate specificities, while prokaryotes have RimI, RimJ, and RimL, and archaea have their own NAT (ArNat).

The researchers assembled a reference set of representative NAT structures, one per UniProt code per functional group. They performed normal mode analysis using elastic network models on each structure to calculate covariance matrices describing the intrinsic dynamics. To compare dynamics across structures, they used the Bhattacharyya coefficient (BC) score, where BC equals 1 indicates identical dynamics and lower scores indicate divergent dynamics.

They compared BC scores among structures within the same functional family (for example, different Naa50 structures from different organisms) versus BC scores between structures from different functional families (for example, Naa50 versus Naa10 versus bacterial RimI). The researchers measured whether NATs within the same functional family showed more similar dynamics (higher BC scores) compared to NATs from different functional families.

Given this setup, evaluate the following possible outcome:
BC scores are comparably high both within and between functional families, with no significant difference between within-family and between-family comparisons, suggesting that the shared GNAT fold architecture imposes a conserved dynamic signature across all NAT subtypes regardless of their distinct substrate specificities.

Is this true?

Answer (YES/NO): NO